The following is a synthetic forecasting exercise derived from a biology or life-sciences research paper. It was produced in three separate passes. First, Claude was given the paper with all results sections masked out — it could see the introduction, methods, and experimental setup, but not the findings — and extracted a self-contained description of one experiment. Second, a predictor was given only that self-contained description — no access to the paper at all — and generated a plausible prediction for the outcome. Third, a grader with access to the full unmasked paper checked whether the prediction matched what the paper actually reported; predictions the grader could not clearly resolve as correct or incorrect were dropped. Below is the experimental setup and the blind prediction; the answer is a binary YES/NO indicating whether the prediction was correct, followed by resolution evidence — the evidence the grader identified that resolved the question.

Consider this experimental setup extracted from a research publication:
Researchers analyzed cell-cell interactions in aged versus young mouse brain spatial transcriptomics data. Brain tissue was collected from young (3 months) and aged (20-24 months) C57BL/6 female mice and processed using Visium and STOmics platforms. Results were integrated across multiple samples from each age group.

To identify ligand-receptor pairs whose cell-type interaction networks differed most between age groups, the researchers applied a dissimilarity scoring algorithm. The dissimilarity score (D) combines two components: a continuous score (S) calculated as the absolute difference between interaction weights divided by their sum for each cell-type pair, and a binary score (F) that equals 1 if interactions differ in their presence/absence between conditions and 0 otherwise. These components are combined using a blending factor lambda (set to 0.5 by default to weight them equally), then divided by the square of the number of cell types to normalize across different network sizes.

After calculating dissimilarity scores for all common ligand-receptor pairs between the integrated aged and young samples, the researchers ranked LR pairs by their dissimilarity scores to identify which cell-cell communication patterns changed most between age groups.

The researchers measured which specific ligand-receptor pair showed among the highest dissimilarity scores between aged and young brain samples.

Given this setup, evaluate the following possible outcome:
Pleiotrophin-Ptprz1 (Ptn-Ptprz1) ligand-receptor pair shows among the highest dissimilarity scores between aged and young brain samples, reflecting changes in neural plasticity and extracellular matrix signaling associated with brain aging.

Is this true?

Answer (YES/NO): NO